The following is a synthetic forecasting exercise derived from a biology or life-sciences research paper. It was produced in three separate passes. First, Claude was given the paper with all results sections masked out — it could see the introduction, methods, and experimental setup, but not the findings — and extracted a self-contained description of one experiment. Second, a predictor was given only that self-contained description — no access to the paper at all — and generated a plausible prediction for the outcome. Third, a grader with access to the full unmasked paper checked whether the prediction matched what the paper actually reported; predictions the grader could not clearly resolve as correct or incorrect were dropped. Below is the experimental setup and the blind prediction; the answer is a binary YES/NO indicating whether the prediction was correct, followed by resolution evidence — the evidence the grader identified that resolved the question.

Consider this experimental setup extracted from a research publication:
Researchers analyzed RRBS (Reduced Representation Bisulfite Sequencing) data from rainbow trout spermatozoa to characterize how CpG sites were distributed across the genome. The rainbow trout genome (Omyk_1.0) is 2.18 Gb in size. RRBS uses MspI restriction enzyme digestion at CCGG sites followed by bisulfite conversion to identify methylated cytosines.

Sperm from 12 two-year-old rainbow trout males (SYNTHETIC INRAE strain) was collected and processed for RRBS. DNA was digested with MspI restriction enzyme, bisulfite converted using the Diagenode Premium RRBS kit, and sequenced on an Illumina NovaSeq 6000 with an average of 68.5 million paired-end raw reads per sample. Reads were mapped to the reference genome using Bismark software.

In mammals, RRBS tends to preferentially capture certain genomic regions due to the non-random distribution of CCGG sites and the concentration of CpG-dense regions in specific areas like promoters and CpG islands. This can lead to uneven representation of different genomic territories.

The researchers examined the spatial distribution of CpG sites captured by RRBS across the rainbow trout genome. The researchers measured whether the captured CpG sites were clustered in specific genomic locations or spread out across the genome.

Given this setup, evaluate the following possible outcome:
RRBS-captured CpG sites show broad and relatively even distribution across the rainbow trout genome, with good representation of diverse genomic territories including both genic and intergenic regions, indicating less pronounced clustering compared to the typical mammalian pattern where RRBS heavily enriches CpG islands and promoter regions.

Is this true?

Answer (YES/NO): YES